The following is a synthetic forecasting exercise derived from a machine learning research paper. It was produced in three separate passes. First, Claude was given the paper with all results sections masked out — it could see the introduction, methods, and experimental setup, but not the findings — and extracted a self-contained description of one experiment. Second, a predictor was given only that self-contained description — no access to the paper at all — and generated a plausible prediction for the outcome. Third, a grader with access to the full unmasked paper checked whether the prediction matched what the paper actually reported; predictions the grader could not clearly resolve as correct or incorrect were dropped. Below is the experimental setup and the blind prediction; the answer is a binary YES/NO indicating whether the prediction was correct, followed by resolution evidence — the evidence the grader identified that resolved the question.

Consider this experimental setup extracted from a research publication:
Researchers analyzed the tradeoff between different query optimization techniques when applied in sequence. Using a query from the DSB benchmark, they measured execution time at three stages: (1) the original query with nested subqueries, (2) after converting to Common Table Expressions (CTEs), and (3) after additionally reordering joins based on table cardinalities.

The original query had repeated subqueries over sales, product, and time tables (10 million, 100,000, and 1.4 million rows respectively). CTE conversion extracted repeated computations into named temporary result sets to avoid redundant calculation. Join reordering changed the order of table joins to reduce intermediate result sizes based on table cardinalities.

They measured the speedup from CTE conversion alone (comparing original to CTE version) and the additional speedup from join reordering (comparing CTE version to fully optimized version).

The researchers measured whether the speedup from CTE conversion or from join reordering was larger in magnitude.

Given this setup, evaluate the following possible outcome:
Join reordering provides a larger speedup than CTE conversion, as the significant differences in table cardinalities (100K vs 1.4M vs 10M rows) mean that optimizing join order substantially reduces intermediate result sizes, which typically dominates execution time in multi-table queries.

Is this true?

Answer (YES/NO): NO